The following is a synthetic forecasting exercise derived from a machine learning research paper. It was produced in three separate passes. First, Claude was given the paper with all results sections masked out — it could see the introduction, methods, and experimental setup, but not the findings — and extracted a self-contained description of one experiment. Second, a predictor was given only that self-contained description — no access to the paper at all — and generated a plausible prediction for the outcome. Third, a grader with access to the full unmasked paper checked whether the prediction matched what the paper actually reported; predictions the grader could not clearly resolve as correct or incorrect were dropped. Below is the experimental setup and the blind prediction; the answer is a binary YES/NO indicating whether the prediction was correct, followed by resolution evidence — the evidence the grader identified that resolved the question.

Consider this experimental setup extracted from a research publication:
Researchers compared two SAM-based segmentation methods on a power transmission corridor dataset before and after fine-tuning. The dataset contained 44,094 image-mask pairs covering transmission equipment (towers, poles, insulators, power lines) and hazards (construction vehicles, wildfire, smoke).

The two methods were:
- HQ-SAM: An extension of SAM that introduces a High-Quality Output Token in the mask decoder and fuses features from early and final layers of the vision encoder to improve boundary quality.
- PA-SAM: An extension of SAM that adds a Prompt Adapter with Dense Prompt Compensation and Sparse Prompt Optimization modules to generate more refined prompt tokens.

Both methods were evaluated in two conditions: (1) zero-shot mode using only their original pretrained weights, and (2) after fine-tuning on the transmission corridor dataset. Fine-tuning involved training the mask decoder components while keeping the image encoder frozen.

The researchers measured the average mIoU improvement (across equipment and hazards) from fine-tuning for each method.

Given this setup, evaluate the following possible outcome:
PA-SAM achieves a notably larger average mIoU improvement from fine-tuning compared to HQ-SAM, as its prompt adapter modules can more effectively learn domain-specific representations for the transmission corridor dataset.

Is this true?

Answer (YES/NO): YES